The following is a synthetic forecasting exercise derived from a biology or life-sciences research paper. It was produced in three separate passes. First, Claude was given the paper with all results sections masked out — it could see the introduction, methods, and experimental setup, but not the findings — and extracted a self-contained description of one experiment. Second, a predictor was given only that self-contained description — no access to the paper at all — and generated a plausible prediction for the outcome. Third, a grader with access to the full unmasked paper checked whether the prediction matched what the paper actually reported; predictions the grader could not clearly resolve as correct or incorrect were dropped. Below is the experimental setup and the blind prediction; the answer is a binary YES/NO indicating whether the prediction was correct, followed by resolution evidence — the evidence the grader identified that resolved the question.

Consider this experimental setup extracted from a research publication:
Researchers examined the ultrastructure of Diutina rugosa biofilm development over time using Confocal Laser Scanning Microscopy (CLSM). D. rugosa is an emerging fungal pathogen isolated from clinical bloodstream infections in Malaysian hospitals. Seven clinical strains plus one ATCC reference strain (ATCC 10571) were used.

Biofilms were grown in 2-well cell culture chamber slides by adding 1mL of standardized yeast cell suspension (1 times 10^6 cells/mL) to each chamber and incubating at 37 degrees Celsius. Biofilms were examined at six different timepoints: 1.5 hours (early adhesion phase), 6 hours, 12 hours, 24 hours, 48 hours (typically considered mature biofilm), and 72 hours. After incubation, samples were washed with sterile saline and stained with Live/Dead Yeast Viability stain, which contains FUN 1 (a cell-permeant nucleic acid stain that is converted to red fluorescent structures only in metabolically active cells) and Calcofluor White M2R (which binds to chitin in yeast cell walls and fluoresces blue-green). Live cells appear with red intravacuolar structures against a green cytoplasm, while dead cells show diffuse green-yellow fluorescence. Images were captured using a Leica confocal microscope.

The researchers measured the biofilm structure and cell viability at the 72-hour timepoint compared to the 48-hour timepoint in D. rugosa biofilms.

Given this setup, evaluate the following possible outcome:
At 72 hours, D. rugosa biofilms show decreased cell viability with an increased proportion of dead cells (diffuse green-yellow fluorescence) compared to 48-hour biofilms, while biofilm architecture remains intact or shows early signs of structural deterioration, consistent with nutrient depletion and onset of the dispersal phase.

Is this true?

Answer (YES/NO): NO